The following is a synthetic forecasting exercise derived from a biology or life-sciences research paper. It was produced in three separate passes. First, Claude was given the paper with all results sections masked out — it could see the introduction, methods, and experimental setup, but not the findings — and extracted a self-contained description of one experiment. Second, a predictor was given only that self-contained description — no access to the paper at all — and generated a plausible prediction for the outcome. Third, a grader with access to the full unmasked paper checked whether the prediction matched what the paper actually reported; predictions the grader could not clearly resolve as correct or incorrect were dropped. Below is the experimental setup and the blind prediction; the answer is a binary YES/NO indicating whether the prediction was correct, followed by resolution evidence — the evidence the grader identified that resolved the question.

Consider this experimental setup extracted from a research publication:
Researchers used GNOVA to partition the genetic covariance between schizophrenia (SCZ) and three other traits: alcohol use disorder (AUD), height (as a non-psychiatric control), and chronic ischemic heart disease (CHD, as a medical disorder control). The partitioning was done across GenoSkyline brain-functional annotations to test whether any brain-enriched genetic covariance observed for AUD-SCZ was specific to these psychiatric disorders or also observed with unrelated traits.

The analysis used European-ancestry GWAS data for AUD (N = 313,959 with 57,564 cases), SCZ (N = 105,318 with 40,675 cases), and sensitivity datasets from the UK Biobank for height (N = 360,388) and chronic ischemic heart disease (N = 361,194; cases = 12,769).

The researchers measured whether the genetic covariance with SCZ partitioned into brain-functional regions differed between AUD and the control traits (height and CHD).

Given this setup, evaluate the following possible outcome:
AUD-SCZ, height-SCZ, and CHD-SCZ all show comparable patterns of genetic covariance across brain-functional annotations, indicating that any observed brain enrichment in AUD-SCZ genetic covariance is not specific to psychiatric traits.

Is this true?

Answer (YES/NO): NO